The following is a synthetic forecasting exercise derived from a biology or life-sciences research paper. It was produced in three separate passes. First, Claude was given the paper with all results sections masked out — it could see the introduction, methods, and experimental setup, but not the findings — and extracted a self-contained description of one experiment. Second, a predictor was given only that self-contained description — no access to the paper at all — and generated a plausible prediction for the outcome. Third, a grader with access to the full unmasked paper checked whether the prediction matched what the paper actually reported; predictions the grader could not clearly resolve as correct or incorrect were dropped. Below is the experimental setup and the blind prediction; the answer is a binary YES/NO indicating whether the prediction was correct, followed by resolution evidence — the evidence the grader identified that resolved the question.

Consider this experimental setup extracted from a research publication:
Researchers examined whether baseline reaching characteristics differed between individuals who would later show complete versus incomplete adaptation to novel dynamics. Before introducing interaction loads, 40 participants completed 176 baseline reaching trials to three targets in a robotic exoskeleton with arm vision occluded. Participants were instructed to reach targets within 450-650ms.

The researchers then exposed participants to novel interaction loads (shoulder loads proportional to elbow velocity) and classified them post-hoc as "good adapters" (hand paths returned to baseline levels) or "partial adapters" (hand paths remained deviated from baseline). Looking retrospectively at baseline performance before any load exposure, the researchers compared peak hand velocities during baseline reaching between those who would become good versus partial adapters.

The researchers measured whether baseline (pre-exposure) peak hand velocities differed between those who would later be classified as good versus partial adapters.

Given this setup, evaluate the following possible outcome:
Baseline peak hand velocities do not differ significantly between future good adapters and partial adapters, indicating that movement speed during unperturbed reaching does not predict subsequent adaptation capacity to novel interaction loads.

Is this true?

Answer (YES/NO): NO